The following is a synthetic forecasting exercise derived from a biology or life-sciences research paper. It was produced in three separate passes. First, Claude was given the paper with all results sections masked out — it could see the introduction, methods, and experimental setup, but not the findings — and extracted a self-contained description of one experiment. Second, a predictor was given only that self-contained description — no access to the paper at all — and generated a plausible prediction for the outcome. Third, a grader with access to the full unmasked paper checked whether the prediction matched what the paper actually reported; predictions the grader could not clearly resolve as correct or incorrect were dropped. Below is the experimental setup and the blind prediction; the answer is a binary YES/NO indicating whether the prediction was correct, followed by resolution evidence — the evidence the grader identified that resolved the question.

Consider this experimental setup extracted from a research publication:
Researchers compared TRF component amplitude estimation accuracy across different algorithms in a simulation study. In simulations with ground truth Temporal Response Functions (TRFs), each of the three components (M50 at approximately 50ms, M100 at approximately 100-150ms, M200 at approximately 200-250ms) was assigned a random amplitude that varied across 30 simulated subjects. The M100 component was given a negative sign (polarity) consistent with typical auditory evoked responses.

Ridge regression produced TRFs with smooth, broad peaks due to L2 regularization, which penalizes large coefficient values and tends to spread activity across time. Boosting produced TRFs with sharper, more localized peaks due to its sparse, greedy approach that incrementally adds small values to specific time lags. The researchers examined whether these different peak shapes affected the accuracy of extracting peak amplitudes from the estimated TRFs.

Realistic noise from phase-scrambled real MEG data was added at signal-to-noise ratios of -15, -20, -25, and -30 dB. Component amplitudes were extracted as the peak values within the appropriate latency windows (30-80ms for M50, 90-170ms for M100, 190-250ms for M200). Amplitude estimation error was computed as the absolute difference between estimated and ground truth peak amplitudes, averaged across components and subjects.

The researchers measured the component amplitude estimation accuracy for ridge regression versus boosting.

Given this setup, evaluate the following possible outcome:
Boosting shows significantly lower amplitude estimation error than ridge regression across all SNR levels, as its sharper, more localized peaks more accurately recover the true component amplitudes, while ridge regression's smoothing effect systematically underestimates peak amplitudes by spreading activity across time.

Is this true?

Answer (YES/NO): NO